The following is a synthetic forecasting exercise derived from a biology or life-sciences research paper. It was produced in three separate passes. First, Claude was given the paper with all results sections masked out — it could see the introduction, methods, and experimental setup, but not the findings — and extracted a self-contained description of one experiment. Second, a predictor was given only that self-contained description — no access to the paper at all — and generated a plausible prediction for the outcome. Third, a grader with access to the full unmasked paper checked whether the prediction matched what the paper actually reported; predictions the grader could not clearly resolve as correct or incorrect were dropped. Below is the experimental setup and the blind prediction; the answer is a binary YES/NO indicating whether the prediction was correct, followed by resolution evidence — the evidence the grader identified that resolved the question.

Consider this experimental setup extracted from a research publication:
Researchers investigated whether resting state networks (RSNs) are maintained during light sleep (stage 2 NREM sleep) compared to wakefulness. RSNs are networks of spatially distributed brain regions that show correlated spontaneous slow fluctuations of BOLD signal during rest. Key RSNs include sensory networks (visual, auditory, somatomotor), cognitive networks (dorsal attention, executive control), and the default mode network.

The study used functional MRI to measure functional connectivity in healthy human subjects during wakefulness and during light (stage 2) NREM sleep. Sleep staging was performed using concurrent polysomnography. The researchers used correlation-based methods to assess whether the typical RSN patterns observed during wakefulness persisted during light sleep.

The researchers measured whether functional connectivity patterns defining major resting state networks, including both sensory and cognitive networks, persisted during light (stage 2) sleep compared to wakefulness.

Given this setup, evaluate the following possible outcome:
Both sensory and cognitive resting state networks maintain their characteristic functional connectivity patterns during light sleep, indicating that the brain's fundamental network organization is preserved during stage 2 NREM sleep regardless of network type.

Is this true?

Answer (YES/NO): YES